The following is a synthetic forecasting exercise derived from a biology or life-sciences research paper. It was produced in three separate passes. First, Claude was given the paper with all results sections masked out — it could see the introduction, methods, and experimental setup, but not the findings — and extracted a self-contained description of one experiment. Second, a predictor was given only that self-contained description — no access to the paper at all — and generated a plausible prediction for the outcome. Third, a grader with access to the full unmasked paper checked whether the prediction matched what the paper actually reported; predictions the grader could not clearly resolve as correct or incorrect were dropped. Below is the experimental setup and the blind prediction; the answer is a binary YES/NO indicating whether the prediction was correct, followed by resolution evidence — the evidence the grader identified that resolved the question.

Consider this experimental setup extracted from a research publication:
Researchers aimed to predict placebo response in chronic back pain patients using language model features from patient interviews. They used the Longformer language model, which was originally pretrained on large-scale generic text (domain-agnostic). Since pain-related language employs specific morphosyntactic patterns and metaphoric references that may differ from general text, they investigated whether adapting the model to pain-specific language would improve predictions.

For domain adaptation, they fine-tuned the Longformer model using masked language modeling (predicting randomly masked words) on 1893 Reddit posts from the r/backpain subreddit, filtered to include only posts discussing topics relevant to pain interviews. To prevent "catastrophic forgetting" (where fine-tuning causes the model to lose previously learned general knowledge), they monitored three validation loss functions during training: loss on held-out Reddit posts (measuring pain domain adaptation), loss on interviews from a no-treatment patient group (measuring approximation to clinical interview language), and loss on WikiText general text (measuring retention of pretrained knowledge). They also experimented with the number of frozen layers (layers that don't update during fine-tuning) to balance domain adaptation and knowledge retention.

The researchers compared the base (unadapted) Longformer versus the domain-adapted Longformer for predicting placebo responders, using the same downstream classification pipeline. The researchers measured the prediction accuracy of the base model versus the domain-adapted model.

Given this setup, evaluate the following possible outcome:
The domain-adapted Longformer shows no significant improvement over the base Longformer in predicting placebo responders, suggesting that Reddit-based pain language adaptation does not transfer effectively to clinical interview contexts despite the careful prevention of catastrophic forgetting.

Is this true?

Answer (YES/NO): NO